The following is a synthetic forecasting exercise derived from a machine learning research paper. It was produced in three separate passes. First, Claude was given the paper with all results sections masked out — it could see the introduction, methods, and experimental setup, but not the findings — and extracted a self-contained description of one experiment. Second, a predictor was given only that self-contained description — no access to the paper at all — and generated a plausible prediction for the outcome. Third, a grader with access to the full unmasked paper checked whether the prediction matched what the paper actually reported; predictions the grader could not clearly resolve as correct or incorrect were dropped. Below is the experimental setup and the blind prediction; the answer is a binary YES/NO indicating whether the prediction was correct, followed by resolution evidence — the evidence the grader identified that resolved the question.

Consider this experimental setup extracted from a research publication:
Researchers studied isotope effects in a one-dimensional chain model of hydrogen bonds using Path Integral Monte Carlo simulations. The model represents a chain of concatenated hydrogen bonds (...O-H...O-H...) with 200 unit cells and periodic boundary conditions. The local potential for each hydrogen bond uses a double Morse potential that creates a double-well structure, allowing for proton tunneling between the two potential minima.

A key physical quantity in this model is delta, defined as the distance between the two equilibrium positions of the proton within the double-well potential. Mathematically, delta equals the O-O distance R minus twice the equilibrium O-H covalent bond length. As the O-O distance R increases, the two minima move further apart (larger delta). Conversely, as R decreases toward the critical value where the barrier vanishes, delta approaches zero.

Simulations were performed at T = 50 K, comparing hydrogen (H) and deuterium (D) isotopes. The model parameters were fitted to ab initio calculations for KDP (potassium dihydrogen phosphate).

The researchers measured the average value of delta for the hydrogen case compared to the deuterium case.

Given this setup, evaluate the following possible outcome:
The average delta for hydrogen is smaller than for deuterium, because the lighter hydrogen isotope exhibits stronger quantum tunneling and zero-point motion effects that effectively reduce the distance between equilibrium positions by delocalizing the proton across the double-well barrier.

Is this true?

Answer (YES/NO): YES